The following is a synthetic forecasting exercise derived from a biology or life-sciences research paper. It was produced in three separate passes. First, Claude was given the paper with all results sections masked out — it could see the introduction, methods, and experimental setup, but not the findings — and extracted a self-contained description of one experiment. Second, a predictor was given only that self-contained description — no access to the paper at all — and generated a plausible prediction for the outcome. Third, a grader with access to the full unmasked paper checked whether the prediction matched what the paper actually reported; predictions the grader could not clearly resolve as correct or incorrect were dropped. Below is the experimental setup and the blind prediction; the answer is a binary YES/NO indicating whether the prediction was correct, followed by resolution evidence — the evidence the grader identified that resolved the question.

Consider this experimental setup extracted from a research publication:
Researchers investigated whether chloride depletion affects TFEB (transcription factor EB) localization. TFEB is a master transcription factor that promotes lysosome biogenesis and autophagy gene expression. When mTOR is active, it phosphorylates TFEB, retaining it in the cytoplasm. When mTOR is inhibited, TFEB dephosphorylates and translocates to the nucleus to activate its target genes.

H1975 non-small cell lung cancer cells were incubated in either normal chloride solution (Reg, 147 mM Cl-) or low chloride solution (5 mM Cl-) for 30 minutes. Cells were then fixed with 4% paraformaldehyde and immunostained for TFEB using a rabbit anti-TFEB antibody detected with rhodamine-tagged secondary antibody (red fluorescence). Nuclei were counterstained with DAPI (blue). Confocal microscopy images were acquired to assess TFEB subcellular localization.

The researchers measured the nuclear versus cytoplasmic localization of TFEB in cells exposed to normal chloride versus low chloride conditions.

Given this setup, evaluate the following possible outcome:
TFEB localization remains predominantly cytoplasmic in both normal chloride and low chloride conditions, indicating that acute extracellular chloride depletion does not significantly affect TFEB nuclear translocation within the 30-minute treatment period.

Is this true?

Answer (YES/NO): NO